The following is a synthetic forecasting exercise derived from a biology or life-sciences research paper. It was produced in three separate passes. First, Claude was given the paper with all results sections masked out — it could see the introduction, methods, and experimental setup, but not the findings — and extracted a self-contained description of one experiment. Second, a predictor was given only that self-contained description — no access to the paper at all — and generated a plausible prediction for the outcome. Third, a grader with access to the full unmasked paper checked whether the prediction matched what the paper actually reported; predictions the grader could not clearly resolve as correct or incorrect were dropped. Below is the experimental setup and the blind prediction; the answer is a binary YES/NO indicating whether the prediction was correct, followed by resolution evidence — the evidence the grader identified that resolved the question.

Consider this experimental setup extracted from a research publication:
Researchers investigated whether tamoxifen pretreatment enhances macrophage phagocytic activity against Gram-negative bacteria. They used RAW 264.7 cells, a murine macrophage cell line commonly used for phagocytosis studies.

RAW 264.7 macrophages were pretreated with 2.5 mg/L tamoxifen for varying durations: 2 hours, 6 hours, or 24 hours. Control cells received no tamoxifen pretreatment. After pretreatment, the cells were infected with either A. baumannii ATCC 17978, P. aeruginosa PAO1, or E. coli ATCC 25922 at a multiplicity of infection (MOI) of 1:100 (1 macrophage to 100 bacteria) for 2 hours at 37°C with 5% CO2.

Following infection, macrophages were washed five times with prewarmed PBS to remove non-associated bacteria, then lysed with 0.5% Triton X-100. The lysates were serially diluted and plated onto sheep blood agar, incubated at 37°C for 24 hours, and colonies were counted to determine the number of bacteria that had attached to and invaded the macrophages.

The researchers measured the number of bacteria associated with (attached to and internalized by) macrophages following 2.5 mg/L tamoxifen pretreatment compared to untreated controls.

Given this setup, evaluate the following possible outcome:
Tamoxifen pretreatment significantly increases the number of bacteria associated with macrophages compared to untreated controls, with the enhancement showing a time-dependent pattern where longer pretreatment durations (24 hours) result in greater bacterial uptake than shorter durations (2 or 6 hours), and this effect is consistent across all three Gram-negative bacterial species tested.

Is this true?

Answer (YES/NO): NO